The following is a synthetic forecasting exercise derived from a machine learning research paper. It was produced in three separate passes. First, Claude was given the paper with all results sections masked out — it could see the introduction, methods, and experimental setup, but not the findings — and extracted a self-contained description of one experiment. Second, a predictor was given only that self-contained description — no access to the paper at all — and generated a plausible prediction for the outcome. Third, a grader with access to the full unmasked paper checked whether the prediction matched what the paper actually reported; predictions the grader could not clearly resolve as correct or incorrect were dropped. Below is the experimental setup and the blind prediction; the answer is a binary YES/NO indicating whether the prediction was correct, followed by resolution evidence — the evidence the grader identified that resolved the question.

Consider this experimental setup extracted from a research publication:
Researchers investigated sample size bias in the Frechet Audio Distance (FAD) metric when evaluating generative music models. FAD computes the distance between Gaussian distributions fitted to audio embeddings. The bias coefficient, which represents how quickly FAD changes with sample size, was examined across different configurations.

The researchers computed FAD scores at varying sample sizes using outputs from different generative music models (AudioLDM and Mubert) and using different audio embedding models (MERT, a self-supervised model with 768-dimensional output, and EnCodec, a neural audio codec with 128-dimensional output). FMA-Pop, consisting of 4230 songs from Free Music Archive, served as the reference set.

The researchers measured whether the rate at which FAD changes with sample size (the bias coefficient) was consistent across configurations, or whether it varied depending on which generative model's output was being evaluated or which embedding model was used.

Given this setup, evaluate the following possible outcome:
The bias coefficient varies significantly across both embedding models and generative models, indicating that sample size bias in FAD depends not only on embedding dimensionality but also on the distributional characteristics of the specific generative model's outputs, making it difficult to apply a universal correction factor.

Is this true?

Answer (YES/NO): YES